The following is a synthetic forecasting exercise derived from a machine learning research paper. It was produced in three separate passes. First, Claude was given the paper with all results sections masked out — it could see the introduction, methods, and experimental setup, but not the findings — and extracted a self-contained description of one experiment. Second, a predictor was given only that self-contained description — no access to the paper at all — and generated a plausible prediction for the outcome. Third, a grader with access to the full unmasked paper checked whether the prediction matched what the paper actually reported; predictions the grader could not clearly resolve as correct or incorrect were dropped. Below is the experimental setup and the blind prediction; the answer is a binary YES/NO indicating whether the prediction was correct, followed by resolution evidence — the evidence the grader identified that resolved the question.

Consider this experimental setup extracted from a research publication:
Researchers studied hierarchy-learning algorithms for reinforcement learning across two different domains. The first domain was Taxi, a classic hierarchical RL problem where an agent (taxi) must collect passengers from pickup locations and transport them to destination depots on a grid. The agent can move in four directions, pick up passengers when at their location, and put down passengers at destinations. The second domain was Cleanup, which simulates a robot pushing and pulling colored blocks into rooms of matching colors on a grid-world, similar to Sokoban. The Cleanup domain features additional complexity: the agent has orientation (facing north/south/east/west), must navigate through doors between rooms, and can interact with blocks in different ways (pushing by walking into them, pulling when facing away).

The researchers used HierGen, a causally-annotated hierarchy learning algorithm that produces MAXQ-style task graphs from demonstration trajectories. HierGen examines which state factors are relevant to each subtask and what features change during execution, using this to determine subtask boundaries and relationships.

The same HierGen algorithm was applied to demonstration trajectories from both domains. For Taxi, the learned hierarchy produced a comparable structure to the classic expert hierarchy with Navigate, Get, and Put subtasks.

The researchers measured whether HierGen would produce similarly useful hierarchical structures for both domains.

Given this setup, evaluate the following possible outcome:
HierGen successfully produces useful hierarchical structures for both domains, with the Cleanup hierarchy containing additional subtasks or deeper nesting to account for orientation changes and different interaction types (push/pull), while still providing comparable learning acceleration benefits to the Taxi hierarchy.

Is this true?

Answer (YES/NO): NO